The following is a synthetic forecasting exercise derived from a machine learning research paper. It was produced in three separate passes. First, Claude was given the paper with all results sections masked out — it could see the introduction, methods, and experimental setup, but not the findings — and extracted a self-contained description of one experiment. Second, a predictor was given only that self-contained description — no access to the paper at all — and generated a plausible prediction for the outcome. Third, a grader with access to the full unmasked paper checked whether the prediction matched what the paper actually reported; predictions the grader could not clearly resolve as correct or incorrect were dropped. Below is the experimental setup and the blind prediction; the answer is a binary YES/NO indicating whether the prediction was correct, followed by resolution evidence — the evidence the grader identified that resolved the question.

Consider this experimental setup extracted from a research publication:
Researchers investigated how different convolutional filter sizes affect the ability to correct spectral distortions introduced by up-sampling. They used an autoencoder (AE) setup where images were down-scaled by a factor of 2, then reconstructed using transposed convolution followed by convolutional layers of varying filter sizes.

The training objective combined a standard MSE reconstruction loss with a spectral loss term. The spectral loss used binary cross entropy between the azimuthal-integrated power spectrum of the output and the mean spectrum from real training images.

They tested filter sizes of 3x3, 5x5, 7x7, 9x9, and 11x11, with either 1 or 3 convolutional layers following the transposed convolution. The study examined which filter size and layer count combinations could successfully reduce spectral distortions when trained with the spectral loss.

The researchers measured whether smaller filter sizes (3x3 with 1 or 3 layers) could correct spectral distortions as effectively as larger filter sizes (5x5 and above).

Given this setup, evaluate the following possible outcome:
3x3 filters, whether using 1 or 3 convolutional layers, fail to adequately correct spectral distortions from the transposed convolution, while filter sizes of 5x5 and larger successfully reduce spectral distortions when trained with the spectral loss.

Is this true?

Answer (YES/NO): YES